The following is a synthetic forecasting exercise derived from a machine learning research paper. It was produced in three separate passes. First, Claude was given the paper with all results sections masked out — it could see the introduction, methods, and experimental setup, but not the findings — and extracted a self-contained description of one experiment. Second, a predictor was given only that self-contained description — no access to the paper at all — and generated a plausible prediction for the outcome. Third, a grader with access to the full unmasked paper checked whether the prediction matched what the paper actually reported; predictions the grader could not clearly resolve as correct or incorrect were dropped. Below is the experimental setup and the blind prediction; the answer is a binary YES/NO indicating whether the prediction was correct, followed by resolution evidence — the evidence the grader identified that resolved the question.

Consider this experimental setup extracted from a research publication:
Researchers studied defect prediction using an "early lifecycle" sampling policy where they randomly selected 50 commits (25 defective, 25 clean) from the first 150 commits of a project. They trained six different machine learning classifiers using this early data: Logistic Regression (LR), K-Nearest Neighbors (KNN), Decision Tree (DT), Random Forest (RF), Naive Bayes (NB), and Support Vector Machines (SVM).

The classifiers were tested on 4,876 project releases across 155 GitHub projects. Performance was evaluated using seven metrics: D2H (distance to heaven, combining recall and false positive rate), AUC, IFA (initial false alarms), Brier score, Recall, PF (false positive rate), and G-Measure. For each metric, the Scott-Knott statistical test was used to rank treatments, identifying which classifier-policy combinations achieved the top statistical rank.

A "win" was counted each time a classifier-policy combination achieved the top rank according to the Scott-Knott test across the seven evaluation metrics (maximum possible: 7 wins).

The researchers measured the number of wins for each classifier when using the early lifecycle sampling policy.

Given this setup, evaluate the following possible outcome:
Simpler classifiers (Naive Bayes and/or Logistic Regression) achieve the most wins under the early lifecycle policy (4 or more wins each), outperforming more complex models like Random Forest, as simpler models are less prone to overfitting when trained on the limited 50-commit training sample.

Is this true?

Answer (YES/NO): NO